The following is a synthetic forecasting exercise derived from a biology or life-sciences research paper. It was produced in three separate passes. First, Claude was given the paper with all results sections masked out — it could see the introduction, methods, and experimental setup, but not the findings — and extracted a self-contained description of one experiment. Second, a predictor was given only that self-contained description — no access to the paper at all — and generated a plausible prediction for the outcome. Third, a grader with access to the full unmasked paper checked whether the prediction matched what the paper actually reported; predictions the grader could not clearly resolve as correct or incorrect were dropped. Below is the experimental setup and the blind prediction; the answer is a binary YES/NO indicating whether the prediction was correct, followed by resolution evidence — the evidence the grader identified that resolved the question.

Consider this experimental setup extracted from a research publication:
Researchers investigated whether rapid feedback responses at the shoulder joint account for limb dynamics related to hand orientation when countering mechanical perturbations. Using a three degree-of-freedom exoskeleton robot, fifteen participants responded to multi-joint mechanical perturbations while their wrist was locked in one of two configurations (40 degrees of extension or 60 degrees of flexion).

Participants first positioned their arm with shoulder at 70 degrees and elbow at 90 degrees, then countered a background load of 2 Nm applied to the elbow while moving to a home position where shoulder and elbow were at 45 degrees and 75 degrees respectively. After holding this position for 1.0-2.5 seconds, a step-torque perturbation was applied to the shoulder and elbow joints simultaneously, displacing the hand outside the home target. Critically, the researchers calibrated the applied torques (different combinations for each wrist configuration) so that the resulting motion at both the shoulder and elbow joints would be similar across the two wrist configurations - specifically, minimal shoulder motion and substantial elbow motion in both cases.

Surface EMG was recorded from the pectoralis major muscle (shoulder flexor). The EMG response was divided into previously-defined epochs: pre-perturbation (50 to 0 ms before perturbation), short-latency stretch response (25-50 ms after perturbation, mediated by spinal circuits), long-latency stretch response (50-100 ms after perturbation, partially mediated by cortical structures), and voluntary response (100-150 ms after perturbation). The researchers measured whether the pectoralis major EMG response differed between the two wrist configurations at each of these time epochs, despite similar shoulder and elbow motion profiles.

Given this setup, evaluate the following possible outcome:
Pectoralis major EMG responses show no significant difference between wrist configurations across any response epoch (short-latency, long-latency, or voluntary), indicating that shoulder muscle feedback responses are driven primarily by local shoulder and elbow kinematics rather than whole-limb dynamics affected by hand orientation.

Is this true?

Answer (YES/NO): NO